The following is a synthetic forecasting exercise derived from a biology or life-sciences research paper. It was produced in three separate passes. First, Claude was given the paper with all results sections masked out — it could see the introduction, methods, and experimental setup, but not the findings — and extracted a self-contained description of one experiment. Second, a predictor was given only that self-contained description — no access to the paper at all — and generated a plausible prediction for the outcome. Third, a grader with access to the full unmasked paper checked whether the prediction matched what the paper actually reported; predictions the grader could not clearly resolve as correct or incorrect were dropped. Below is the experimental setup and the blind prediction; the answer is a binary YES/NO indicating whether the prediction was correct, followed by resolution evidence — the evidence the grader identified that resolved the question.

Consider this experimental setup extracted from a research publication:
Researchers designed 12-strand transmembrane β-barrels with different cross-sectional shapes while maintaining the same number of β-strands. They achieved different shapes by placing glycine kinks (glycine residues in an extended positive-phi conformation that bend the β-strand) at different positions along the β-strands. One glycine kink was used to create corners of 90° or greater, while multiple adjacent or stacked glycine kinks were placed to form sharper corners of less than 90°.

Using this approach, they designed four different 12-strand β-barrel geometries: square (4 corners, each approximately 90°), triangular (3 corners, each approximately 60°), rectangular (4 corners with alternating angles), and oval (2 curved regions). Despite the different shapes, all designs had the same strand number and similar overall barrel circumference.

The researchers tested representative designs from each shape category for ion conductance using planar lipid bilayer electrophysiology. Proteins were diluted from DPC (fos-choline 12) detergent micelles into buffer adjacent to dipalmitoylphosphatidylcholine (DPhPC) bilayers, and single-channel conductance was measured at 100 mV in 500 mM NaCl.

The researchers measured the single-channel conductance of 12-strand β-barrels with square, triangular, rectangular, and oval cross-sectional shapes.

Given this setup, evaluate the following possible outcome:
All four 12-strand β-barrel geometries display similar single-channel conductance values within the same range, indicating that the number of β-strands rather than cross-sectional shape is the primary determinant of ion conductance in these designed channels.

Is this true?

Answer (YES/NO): YES